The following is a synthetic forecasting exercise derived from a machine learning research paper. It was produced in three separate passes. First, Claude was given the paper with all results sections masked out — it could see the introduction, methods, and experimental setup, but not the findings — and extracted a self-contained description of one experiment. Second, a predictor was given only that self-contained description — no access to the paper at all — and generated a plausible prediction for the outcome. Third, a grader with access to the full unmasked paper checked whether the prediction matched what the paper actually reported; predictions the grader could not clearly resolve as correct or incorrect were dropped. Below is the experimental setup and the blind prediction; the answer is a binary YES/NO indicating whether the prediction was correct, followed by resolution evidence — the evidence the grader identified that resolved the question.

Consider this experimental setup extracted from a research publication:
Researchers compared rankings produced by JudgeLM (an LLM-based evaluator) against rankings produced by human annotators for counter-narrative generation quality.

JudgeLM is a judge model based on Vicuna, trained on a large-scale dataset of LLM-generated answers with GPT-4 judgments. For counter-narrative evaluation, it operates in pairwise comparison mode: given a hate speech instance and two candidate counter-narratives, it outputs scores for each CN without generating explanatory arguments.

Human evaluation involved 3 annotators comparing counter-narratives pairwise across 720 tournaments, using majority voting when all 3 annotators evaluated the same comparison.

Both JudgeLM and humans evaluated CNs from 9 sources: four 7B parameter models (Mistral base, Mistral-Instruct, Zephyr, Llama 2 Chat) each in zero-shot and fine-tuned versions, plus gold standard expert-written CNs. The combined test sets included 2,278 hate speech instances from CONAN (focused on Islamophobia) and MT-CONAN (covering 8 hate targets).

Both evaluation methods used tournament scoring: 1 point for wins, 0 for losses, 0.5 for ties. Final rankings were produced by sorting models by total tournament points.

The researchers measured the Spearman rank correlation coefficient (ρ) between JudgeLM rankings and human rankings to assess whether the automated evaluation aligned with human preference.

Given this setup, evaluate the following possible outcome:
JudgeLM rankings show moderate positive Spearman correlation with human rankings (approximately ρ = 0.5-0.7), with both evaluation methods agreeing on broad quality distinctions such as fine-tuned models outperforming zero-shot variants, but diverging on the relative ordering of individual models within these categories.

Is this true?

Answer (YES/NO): NO